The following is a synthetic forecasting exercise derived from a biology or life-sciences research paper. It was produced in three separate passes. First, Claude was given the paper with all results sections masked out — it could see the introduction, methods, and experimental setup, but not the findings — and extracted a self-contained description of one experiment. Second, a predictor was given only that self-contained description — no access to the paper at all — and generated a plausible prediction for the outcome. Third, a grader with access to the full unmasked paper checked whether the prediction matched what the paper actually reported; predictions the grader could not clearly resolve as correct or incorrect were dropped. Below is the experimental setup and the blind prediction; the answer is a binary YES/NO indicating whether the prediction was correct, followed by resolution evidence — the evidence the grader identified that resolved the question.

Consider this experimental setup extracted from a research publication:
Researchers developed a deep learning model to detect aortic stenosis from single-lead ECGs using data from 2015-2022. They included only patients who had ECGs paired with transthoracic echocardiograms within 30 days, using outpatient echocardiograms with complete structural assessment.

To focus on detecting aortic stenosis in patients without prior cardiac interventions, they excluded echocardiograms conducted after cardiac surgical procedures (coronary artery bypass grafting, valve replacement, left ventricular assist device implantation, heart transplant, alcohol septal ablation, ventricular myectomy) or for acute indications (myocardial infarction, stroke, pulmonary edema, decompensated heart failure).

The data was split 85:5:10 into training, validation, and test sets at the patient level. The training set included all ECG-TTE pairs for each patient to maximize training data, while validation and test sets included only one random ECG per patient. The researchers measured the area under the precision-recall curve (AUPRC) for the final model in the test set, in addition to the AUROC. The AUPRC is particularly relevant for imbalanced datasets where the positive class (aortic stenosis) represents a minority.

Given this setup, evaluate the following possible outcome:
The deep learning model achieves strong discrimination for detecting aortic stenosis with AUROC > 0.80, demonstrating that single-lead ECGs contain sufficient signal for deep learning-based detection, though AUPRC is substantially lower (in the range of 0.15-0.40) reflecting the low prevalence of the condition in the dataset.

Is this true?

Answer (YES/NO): YES